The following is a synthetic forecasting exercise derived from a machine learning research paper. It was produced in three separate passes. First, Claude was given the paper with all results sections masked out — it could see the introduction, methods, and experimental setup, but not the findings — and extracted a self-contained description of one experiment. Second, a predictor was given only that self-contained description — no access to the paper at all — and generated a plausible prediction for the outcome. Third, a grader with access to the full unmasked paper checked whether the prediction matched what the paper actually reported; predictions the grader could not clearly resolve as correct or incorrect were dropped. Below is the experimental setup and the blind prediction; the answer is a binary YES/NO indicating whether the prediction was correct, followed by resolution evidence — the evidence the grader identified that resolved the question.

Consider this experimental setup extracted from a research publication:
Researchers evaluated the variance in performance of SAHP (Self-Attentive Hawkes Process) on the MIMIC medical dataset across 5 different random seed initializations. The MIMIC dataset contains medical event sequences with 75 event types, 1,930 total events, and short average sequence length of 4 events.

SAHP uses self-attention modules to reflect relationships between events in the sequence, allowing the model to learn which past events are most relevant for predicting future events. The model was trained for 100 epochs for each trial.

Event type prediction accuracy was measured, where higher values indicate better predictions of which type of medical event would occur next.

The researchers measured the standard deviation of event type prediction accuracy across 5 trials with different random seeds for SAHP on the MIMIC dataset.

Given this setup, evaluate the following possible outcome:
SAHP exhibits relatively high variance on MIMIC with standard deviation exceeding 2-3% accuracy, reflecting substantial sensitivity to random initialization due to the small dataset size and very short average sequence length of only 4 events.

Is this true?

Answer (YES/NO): YES